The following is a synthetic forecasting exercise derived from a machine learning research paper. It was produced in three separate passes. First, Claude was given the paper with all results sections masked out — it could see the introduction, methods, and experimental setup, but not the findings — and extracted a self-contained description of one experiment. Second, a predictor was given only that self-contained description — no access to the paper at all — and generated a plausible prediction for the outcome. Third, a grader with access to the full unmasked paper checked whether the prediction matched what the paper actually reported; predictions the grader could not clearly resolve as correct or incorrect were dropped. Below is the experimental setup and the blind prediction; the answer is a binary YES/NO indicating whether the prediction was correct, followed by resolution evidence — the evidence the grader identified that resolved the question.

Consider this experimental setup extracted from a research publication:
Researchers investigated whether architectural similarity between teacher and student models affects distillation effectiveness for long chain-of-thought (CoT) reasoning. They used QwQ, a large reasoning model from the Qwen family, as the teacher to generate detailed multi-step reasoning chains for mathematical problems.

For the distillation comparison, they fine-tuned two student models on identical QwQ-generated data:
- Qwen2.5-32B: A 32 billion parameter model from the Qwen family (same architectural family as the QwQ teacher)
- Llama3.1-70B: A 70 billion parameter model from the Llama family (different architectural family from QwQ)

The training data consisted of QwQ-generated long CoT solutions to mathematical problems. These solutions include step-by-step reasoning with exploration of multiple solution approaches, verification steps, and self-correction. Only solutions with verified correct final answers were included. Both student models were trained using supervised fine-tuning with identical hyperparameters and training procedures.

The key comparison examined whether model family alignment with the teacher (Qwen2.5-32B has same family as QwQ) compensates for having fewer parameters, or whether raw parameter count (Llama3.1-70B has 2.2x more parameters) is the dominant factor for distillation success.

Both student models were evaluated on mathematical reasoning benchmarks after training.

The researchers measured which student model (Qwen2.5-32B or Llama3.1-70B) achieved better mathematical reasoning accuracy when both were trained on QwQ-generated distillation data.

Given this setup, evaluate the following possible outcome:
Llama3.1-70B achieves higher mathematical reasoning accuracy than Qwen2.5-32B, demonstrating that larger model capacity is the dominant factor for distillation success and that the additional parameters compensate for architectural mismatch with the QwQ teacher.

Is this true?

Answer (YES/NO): NO